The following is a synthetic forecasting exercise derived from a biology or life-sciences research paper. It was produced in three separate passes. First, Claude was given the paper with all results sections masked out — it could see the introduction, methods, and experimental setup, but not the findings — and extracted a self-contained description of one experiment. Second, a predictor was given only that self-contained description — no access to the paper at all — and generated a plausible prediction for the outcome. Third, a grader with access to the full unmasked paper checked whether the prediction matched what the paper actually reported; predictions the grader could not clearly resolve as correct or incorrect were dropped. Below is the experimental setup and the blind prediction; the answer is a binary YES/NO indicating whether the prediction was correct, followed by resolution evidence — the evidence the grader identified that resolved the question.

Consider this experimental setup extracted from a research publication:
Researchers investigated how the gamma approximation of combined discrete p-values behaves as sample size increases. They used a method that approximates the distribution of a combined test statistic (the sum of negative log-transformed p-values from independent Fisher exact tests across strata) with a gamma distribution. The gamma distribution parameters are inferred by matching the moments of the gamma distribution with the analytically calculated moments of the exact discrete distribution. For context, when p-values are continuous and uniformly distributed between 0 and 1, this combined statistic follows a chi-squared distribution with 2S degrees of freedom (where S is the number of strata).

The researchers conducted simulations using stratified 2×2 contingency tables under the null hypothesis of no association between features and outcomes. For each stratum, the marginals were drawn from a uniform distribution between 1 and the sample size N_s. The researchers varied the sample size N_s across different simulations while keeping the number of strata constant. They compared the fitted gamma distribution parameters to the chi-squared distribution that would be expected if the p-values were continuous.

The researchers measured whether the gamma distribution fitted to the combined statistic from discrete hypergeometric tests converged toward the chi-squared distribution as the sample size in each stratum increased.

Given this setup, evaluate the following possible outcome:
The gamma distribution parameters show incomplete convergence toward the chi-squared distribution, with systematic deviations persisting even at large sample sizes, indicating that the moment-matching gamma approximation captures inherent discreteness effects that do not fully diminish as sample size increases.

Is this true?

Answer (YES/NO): NO